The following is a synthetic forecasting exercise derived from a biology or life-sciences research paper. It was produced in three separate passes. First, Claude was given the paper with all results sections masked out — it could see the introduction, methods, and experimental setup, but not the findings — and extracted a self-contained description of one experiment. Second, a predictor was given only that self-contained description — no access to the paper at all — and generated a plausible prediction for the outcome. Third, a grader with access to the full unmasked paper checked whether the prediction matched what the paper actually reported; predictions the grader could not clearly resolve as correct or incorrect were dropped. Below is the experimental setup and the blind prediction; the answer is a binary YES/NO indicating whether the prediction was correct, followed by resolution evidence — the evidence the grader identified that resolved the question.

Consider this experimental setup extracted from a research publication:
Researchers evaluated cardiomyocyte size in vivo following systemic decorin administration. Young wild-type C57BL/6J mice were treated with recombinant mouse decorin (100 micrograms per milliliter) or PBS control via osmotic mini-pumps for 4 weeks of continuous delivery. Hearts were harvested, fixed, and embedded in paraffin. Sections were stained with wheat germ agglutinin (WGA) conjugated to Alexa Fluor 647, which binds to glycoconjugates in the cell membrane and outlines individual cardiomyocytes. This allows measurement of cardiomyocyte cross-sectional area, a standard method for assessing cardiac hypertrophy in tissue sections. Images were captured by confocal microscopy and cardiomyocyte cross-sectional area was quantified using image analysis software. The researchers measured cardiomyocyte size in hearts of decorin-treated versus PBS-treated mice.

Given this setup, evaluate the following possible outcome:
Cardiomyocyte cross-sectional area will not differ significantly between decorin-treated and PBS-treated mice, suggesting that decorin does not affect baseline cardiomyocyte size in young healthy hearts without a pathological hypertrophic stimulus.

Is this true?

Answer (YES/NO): YES